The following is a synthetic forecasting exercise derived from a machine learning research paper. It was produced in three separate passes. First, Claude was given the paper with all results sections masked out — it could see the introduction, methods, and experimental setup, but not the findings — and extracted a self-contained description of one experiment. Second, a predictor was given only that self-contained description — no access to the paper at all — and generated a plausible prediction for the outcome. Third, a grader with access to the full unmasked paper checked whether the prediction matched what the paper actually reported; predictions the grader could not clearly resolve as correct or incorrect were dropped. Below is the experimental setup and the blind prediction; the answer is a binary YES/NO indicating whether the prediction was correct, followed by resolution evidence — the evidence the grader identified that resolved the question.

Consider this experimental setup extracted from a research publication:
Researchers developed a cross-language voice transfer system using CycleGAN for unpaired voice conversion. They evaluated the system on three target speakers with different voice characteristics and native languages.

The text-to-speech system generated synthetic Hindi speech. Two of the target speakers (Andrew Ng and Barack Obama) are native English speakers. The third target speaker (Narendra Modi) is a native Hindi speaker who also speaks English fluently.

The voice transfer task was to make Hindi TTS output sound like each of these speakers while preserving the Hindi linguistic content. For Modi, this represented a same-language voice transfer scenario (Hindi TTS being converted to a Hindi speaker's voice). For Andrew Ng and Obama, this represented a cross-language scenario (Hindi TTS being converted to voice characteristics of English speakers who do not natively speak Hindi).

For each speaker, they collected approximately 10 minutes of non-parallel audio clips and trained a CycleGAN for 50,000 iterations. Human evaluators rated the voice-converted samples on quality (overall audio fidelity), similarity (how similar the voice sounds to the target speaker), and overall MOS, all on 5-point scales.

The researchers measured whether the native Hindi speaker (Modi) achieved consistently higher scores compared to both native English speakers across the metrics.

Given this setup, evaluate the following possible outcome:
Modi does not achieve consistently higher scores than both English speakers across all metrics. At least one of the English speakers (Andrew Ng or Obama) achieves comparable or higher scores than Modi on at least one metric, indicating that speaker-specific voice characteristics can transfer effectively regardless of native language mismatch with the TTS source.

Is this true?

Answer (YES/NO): YES